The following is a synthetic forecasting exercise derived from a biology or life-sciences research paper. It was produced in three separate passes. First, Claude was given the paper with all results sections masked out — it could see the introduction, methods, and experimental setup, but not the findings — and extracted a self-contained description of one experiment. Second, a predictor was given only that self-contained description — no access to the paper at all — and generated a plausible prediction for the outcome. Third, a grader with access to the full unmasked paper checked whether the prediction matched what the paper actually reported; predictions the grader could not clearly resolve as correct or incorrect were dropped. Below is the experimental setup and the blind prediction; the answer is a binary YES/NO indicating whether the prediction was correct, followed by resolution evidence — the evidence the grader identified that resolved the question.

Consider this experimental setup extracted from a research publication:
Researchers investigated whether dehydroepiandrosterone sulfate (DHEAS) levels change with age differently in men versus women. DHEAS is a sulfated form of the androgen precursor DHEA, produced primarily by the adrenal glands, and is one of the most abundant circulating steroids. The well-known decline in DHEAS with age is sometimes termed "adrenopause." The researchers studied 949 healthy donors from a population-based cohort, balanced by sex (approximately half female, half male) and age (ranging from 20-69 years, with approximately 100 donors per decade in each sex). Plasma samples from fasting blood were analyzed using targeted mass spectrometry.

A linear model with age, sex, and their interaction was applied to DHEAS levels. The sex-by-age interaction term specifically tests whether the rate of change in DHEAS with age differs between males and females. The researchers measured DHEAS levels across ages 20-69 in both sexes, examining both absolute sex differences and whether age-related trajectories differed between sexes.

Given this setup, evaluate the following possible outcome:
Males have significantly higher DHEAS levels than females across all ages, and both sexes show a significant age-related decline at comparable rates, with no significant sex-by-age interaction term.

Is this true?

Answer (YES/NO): YES